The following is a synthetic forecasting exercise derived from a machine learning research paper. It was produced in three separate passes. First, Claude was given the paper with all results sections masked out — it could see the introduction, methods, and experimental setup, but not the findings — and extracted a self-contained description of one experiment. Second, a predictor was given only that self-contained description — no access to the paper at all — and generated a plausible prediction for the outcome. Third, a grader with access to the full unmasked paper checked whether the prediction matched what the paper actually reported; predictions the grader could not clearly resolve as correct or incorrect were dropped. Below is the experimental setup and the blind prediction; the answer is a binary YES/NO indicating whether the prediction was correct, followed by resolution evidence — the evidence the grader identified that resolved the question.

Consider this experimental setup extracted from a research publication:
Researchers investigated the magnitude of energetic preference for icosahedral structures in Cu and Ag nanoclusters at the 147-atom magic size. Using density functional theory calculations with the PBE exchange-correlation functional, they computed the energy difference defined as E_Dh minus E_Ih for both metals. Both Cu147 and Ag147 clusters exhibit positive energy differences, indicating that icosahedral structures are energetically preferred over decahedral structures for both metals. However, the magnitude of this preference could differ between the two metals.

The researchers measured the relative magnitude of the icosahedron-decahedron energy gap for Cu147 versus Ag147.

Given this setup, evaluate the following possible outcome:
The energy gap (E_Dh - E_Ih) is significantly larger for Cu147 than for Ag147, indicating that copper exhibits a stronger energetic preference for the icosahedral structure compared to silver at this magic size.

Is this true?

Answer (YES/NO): YES